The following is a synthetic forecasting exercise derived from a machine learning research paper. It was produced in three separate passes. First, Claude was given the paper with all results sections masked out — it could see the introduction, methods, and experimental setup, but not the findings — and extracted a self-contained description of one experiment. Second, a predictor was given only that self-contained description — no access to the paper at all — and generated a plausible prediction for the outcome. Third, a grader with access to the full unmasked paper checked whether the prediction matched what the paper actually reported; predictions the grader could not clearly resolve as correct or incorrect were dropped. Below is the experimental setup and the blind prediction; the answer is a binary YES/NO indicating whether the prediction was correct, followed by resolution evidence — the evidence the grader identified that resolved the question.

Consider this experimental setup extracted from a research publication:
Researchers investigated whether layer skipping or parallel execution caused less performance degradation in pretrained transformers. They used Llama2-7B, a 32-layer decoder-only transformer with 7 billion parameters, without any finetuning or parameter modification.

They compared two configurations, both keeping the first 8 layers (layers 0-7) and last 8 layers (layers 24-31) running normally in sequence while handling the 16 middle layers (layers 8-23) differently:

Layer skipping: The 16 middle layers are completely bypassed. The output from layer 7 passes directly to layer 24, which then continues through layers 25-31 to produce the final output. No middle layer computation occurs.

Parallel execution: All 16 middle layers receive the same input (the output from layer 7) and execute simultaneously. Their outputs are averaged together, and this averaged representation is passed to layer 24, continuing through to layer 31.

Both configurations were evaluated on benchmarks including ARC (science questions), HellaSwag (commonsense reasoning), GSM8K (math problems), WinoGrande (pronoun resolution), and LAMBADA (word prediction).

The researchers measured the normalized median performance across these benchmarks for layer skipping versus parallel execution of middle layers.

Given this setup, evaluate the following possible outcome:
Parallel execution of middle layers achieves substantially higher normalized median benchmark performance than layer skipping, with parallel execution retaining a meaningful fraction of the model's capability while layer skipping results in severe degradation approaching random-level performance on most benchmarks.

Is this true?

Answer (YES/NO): NO